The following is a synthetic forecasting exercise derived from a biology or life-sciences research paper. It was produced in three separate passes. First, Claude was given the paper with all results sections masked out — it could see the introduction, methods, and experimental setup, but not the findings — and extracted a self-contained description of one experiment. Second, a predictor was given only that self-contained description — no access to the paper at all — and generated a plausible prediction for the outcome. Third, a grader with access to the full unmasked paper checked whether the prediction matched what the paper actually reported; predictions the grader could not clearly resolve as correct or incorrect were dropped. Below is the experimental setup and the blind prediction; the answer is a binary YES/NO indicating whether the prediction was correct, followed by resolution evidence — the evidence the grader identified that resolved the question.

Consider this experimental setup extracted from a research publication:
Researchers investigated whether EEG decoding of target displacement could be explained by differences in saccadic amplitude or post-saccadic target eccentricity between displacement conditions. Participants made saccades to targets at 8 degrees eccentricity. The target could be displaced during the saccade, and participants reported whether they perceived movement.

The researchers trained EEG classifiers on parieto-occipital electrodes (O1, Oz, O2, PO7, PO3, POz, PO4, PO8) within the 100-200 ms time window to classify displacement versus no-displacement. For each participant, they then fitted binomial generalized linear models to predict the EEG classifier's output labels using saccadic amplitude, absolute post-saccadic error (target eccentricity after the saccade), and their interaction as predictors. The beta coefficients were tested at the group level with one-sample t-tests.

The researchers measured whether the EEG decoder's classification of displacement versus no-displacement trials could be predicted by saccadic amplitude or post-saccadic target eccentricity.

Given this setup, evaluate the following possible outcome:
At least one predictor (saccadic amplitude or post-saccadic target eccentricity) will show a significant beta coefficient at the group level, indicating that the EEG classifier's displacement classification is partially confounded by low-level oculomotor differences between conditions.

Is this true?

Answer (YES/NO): NO